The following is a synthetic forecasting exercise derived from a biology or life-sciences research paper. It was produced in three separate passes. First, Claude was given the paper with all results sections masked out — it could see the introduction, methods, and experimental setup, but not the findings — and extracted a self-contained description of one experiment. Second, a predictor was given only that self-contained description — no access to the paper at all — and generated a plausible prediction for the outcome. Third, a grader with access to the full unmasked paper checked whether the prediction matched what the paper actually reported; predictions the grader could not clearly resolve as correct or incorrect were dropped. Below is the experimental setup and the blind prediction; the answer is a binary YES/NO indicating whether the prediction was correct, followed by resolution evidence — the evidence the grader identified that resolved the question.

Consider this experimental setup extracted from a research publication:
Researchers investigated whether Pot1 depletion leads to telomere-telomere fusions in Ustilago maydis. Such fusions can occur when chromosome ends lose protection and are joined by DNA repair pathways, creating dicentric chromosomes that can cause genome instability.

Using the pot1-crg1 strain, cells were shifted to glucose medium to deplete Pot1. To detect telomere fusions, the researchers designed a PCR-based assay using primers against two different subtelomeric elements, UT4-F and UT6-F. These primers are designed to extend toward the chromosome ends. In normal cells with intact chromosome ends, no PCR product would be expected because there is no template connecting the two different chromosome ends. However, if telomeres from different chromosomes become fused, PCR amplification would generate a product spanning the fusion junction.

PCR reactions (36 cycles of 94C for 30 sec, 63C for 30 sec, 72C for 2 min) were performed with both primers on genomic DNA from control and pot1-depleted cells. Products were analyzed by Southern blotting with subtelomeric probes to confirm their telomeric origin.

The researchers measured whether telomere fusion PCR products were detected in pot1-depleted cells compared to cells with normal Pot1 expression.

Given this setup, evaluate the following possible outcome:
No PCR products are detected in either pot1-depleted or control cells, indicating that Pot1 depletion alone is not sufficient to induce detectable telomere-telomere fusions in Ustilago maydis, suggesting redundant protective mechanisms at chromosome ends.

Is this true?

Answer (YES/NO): NO